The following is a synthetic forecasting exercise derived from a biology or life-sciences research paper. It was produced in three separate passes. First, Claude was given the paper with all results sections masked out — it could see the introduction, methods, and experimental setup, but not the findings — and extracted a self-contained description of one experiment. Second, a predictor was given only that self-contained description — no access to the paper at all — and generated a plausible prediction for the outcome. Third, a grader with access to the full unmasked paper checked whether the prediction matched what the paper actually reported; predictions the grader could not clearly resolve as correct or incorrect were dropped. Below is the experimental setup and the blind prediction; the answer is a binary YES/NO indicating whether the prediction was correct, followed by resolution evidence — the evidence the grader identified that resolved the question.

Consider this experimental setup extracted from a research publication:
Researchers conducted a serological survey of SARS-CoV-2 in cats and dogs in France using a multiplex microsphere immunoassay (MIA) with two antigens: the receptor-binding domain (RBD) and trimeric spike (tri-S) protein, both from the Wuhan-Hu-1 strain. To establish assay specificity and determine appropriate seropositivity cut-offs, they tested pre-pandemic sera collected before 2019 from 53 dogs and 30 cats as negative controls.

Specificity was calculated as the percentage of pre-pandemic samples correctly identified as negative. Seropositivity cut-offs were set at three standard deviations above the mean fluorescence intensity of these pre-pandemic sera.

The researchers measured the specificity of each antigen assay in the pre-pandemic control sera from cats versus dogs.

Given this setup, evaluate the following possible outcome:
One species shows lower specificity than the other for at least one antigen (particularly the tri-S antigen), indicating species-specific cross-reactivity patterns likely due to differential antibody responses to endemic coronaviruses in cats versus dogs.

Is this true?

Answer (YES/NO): NO